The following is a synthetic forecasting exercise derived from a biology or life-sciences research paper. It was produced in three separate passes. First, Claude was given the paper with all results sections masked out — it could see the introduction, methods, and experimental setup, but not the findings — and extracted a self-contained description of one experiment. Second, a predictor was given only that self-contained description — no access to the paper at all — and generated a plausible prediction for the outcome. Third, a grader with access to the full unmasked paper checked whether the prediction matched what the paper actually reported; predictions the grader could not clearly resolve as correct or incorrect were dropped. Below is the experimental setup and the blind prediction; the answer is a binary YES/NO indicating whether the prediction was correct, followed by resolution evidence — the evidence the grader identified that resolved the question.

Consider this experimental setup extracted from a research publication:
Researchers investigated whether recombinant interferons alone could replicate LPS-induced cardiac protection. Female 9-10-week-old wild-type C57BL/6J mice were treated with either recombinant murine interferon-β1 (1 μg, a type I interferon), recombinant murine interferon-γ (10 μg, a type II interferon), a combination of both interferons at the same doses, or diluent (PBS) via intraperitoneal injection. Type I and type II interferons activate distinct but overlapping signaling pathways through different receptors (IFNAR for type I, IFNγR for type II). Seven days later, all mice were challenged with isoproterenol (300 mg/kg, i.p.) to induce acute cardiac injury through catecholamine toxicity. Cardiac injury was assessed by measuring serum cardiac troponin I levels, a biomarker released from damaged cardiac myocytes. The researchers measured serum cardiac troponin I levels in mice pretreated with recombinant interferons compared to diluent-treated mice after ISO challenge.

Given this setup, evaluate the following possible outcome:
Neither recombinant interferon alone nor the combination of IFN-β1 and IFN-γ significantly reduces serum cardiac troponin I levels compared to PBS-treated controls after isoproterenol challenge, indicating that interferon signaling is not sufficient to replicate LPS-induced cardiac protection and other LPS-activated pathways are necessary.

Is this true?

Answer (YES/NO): NO